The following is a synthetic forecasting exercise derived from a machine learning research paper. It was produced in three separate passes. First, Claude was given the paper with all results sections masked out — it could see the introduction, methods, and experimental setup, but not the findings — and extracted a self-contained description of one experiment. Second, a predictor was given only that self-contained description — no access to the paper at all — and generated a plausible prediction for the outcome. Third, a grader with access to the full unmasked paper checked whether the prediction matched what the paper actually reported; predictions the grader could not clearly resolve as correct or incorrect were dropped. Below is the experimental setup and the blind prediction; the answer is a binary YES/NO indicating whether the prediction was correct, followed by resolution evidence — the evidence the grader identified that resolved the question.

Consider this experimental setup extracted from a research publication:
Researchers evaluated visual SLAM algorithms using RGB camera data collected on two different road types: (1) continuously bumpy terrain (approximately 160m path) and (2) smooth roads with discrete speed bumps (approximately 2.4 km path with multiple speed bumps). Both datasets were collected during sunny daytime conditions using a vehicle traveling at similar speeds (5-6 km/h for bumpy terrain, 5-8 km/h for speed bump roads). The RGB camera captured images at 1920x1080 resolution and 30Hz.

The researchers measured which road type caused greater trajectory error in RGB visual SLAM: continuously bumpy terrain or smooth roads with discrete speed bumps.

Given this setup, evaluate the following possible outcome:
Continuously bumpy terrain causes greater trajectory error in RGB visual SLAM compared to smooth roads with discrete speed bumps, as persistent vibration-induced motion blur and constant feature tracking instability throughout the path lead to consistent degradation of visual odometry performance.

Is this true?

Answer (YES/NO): YES